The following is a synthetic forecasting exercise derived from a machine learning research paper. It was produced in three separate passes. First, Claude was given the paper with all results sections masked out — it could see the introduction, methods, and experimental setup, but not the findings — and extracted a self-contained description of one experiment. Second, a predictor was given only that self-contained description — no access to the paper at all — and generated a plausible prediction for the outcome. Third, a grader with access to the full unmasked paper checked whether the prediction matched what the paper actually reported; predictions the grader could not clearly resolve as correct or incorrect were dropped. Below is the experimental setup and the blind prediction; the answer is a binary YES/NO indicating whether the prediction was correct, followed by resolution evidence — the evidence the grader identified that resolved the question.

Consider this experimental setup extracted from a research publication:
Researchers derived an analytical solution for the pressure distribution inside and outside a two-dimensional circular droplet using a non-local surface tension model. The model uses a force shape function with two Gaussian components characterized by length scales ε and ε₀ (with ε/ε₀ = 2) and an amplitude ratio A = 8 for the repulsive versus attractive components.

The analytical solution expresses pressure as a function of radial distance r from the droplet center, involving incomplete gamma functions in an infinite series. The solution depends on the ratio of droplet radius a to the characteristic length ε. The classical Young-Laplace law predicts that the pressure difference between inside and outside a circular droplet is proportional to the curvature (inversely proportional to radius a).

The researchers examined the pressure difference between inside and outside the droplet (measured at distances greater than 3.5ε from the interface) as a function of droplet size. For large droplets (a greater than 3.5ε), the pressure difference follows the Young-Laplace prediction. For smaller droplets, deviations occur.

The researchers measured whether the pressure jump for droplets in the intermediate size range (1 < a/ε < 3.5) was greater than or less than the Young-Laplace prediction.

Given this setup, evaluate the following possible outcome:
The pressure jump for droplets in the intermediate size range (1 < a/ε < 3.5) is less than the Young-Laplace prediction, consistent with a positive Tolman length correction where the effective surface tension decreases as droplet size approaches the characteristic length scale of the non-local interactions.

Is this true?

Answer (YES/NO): YES